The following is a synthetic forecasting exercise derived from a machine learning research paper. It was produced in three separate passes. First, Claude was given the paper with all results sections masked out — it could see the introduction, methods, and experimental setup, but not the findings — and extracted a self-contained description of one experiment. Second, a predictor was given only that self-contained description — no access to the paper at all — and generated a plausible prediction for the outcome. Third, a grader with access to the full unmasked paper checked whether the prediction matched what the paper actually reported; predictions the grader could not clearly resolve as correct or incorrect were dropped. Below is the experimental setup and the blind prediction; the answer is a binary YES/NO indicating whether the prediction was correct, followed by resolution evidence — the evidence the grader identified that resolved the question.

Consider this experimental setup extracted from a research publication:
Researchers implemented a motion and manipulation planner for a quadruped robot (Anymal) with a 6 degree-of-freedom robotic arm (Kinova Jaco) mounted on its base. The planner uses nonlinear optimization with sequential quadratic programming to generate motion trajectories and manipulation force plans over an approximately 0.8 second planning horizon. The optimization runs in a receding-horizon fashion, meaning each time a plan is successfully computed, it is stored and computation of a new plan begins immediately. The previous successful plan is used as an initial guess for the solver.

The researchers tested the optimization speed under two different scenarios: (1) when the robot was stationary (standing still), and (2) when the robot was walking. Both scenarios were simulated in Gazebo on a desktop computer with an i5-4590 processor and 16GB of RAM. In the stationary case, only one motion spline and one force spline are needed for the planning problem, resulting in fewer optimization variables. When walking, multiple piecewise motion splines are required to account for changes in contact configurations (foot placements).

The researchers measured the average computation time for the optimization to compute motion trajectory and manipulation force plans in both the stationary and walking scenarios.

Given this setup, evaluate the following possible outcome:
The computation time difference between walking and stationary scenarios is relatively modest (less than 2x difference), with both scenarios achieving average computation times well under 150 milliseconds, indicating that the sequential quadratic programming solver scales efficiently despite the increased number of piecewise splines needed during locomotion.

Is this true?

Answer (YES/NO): NO